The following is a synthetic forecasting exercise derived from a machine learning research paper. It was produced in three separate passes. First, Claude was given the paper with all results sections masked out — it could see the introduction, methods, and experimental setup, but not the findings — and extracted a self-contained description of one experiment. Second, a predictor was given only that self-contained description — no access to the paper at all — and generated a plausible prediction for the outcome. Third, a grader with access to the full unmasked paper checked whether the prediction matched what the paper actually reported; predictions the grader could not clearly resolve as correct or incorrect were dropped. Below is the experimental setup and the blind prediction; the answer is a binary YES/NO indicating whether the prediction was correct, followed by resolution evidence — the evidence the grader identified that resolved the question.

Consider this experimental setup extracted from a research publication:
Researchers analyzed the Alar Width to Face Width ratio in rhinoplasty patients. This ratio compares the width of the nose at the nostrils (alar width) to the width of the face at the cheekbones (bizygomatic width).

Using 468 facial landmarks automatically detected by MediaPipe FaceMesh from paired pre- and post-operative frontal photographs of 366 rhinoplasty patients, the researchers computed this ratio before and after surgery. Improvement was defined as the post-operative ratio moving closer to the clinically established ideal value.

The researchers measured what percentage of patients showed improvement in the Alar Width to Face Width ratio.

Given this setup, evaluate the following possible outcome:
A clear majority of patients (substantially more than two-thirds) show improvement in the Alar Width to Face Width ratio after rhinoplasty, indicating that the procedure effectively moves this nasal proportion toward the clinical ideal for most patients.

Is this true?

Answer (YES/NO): YES